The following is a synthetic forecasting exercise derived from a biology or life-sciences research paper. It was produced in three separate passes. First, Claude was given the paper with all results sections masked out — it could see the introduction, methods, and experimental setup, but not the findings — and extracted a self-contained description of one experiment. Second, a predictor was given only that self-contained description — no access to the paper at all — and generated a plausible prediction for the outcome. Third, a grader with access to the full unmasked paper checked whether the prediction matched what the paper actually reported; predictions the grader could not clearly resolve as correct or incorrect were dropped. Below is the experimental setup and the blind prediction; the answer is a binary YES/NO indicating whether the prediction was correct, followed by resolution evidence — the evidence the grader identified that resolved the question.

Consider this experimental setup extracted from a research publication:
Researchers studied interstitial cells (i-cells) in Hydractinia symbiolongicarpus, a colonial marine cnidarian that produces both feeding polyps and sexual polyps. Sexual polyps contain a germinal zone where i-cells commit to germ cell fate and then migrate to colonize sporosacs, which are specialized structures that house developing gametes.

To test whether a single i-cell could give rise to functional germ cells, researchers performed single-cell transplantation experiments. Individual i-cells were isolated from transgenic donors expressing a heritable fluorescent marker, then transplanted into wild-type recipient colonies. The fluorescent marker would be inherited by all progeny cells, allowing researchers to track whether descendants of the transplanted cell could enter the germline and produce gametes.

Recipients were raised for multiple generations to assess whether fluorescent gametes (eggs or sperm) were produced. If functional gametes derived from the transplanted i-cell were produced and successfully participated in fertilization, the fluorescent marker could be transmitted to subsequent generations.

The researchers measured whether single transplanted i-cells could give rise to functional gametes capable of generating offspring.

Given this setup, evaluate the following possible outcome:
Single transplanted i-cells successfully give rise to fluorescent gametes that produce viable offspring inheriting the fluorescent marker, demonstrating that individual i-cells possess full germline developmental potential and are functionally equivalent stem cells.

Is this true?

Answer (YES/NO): YES